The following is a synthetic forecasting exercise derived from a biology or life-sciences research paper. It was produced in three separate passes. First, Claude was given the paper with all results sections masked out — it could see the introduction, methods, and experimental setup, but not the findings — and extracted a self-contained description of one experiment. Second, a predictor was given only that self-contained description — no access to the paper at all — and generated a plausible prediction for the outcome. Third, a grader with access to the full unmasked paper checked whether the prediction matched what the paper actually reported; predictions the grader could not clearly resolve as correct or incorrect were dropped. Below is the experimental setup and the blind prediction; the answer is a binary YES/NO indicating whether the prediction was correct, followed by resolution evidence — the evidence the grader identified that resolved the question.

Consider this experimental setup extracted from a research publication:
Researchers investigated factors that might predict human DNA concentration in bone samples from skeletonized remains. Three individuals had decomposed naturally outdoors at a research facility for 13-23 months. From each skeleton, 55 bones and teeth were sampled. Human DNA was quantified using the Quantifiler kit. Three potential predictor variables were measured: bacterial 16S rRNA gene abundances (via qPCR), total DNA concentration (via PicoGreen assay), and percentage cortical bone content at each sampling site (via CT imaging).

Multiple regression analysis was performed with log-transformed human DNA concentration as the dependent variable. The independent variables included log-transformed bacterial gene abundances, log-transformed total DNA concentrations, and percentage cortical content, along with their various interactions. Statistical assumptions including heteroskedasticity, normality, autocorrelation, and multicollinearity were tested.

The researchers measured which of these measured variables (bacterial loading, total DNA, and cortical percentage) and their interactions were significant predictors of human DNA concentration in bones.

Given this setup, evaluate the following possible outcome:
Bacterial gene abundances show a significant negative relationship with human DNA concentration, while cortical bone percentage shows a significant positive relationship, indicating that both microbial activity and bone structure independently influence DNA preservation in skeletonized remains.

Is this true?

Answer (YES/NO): NO